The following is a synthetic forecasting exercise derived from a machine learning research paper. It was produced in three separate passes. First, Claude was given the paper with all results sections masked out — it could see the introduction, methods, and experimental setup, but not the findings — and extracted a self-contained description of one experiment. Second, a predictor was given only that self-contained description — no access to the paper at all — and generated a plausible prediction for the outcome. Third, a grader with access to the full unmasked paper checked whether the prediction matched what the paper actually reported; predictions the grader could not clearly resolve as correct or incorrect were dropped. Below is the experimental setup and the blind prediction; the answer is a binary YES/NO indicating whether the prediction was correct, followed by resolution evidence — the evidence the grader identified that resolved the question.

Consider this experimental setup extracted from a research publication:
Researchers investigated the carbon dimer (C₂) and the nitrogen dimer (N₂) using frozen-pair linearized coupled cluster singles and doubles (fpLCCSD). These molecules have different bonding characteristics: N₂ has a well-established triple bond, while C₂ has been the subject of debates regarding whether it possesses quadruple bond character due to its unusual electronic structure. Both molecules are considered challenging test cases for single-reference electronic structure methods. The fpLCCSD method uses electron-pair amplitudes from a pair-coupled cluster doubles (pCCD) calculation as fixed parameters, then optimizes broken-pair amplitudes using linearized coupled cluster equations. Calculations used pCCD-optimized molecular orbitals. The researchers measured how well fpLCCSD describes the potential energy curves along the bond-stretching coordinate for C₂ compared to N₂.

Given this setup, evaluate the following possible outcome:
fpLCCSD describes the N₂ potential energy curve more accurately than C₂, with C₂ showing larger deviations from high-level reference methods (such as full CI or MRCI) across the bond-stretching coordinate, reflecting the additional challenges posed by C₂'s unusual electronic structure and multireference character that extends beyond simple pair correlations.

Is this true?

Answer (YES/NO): NO